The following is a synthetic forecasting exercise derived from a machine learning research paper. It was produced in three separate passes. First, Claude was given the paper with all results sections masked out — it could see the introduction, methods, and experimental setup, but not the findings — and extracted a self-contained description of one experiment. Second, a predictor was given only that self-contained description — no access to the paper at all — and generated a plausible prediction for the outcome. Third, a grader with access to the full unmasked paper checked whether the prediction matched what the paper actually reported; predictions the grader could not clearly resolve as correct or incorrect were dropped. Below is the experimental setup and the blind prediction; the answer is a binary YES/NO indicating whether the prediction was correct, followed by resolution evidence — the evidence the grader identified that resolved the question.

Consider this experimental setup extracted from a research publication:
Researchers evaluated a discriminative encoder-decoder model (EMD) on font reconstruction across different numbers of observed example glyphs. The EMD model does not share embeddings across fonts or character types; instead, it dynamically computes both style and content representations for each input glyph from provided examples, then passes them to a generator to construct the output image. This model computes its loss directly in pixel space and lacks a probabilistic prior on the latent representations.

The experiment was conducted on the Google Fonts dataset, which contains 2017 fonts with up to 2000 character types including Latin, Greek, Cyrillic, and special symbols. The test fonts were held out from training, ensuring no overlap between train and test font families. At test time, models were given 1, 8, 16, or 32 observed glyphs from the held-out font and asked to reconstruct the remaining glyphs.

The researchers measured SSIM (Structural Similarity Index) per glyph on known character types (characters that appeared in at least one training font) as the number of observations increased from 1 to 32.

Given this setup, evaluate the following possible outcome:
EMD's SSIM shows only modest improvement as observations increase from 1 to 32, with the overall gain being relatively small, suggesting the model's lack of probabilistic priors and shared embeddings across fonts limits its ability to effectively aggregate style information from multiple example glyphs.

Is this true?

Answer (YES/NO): NO